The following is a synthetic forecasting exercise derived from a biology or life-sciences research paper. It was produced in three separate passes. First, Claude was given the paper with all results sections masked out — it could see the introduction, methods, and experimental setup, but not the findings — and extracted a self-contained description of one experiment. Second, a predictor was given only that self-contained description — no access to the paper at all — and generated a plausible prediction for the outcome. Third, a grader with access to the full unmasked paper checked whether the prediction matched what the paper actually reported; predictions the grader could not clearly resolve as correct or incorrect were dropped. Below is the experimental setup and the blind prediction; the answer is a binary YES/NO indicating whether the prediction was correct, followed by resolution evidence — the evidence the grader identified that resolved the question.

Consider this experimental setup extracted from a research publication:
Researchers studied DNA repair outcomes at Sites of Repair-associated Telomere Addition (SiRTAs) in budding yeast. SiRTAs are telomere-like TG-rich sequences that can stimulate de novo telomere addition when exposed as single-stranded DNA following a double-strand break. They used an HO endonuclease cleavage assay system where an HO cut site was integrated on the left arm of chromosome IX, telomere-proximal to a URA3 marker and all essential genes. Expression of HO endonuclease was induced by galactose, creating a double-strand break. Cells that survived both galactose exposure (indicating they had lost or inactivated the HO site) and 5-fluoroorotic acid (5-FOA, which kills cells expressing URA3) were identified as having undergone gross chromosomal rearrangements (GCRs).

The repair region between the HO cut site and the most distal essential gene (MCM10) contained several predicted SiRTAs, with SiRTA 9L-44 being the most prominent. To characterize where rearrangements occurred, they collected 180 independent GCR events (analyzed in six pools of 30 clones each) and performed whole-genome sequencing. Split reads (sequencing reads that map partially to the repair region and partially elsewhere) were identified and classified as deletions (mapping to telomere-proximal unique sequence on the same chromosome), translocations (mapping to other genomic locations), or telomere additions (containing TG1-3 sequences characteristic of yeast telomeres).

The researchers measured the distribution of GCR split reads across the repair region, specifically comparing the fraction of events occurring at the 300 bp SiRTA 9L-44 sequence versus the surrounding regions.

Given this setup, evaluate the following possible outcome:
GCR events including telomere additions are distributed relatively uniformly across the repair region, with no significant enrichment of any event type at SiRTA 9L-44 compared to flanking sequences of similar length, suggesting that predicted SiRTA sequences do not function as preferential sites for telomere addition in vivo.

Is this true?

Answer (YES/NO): NO